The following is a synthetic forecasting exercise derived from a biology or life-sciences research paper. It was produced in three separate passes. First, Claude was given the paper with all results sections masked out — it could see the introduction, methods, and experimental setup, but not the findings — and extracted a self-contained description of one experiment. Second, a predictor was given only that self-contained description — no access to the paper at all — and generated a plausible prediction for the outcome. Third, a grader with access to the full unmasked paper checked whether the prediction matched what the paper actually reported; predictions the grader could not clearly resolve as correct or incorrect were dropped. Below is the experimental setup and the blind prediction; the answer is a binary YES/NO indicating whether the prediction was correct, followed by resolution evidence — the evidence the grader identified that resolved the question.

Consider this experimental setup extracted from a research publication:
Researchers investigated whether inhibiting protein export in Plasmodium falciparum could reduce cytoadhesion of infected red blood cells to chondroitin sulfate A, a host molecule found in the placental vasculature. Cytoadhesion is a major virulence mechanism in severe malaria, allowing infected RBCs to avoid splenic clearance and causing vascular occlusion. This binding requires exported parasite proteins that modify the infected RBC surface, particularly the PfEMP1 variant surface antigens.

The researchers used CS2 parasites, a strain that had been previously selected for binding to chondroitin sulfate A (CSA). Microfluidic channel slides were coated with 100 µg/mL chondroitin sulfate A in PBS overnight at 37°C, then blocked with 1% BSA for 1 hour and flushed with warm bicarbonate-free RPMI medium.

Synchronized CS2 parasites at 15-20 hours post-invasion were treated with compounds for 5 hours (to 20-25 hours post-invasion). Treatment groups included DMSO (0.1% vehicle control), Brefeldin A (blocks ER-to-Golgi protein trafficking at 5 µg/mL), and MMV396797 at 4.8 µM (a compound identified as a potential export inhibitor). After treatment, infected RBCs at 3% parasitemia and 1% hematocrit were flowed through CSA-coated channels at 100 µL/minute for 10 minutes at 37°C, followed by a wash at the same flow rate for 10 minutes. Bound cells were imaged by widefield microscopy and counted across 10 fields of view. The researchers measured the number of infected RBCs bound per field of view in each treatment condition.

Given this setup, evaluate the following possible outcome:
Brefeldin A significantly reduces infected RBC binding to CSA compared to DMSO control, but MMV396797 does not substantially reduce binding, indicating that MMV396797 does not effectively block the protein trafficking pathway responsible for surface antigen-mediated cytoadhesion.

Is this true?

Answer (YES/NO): NO